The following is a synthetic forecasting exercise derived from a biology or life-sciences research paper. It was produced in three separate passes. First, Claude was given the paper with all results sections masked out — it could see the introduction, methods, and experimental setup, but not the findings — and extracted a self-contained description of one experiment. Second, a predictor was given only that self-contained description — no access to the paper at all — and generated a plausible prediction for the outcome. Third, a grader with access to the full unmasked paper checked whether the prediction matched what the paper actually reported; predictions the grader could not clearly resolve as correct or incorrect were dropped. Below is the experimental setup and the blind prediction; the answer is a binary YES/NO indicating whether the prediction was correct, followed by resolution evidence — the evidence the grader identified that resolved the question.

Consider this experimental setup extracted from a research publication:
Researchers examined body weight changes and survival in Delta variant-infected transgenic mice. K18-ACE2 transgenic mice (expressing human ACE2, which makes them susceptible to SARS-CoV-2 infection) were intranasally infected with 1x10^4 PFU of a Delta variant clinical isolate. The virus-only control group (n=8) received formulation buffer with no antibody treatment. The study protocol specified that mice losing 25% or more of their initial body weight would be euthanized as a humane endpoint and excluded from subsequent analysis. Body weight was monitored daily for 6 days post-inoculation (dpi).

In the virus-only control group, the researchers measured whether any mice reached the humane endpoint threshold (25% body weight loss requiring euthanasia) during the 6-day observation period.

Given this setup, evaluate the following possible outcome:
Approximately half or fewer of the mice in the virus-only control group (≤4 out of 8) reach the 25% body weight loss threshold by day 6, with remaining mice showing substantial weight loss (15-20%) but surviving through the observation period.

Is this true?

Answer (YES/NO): NO